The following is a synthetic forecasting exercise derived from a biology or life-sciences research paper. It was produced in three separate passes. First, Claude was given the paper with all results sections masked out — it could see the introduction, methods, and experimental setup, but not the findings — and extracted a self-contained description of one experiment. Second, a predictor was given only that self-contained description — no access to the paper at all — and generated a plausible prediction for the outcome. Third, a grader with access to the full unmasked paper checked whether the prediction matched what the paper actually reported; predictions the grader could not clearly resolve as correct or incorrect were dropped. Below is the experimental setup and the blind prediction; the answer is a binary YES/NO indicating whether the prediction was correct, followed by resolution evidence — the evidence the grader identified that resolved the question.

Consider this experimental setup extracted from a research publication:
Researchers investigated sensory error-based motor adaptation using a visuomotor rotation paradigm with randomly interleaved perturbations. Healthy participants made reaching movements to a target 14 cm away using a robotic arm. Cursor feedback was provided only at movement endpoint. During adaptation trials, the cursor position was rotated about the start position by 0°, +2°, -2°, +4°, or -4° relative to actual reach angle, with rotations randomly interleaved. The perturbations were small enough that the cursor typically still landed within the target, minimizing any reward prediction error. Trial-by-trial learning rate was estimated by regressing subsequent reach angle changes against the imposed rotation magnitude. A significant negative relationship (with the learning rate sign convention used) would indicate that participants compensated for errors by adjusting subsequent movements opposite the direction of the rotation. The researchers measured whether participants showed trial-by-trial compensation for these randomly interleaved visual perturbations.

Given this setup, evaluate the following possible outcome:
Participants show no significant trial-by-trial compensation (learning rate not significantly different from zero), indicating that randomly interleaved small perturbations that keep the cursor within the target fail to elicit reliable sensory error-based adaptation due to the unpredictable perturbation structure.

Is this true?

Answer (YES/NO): NO